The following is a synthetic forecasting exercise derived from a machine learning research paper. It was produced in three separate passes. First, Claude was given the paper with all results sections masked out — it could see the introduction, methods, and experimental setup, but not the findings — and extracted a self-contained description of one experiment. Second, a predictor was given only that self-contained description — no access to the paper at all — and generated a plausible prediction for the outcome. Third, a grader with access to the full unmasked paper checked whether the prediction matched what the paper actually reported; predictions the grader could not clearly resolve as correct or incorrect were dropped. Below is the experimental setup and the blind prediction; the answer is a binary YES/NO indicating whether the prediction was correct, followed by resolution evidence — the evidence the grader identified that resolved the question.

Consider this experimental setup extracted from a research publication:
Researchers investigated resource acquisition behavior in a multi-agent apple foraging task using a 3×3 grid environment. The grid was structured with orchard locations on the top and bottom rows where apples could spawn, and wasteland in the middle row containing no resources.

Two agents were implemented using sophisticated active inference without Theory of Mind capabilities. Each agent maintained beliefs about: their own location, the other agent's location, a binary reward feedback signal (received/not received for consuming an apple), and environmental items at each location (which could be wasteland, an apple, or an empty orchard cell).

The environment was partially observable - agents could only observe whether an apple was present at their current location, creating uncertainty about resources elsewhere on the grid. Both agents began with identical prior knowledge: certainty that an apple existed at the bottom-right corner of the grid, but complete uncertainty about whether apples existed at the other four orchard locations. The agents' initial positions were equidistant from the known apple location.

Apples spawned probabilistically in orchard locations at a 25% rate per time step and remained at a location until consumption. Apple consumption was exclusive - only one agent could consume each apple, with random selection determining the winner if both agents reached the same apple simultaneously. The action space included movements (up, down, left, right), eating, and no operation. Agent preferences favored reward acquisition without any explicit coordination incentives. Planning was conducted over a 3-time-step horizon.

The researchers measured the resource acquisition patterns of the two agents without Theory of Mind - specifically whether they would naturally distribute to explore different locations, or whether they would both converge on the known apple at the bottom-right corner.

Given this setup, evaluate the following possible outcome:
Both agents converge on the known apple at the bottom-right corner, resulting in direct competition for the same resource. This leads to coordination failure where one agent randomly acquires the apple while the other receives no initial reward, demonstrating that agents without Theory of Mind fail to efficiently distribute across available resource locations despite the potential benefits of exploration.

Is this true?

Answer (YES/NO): YES